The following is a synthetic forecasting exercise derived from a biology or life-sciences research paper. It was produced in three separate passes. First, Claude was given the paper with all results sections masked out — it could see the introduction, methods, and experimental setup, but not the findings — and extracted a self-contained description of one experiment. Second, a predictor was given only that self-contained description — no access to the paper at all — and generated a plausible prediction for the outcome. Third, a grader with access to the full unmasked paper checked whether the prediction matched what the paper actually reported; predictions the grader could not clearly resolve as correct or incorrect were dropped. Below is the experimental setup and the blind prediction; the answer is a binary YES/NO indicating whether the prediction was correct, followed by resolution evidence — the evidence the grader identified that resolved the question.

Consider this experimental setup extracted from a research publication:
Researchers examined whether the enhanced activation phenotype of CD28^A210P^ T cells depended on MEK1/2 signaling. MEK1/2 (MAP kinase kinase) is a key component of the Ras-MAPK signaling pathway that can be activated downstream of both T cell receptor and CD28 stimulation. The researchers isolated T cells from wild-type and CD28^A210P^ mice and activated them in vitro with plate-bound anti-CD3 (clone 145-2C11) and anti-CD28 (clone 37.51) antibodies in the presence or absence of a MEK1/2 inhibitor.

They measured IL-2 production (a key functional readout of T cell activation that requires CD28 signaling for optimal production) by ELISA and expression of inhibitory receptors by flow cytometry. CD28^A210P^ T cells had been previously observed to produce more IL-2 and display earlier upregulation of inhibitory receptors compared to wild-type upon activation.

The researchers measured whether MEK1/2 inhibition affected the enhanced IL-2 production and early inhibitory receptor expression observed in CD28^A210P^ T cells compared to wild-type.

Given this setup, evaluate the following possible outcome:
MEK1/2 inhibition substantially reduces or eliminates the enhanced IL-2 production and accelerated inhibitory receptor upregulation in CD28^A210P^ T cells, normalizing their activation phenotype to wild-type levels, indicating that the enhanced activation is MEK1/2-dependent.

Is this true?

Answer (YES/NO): YES